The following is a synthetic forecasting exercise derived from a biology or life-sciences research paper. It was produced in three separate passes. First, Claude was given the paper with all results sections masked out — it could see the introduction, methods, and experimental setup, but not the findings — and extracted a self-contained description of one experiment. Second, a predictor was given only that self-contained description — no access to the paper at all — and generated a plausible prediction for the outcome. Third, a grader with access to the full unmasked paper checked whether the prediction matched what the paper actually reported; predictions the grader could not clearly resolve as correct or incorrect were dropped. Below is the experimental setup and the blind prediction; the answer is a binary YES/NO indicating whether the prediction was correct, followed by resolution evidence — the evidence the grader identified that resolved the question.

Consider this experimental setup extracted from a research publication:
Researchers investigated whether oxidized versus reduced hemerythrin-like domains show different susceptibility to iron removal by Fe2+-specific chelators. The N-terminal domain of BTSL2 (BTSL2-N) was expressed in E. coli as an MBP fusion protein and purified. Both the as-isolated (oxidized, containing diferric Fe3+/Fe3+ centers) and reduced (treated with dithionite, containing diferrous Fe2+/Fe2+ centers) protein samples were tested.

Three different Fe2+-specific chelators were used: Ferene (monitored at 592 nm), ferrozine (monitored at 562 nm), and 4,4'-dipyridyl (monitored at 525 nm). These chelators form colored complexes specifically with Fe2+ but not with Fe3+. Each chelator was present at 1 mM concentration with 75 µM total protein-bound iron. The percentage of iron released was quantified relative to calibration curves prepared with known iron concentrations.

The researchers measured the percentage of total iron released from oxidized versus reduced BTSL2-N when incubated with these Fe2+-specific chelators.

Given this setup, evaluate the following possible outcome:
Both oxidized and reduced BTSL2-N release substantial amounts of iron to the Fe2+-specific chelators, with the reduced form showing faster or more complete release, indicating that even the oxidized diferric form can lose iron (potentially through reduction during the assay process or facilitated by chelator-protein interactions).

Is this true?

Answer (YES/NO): NO